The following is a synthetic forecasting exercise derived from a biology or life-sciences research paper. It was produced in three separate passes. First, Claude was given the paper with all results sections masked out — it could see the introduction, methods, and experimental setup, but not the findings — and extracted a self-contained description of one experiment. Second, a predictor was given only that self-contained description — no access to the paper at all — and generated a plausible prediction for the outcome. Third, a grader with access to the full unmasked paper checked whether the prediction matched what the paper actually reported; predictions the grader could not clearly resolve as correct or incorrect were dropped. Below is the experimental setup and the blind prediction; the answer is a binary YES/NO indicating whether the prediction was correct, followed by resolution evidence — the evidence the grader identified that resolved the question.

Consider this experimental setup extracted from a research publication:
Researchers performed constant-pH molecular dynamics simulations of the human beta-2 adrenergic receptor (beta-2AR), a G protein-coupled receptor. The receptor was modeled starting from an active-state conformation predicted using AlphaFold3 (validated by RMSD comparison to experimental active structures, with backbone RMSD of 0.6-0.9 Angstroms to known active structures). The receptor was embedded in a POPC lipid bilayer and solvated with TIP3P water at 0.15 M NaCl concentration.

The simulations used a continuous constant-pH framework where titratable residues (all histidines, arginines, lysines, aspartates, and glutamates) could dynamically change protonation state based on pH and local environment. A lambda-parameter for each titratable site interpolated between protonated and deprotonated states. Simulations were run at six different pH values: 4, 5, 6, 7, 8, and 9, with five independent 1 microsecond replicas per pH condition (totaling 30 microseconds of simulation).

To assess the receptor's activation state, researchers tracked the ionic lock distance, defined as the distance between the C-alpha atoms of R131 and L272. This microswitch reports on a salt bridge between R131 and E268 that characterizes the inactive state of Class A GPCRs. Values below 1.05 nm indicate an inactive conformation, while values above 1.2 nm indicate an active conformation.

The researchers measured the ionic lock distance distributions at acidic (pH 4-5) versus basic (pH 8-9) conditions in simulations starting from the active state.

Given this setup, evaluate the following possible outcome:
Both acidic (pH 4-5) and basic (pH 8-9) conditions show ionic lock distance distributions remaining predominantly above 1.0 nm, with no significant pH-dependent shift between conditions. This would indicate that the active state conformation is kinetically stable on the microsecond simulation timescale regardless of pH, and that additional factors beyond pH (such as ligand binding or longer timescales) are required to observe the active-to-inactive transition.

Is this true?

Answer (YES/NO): NO